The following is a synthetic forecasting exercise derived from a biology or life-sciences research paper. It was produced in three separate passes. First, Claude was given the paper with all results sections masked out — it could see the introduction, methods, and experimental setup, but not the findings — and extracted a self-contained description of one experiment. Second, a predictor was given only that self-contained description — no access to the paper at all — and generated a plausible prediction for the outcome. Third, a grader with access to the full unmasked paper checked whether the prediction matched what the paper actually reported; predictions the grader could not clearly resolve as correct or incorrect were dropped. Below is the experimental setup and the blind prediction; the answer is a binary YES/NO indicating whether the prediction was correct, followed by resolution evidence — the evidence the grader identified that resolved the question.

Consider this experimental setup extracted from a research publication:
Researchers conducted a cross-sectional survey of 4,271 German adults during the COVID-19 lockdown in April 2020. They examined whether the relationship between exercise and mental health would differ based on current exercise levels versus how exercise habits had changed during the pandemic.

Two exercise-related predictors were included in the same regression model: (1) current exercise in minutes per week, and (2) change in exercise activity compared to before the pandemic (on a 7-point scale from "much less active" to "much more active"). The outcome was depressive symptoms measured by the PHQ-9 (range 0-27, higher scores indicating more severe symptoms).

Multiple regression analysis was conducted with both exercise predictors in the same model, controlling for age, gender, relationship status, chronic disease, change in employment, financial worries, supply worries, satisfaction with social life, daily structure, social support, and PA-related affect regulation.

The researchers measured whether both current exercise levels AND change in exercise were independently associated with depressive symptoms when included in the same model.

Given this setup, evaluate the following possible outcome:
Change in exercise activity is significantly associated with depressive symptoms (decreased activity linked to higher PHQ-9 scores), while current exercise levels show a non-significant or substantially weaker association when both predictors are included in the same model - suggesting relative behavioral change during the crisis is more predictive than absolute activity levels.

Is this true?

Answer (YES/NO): YES